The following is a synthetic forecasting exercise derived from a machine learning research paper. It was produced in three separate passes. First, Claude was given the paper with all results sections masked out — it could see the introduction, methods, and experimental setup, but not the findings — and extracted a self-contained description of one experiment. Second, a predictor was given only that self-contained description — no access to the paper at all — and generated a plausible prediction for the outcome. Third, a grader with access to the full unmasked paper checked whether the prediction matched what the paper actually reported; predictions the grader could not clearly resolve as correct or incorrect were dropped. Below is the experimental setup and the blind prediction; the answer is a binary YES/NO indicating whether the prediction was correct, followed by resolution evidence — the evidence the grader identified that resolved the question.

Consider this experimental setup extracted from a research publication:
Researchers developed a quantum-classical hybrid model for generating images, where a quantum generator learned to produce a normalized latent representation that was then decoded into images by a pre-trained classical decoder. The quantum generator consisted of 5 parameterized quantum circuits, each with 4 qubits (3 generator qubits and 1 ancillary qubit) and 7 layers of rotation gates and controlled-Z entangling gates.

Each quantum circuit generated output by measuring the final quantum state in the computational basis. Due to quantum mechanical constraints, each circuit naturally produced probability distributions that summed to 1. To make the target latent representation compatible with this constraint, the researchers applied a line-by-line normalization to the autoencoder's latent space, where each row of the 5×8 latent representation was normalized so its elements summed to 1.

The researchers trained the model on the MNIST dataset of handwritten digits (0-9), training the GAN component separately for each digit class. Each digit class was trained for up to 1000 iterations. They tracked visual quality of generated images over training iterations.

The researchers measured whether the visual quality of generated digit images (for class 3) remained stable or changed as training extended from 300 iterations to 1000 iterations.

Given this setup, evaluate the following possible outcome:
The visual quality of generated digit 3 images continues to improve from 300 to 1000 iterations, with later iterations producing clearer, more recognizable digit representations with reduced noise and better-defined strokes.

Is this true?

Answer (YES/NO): NO